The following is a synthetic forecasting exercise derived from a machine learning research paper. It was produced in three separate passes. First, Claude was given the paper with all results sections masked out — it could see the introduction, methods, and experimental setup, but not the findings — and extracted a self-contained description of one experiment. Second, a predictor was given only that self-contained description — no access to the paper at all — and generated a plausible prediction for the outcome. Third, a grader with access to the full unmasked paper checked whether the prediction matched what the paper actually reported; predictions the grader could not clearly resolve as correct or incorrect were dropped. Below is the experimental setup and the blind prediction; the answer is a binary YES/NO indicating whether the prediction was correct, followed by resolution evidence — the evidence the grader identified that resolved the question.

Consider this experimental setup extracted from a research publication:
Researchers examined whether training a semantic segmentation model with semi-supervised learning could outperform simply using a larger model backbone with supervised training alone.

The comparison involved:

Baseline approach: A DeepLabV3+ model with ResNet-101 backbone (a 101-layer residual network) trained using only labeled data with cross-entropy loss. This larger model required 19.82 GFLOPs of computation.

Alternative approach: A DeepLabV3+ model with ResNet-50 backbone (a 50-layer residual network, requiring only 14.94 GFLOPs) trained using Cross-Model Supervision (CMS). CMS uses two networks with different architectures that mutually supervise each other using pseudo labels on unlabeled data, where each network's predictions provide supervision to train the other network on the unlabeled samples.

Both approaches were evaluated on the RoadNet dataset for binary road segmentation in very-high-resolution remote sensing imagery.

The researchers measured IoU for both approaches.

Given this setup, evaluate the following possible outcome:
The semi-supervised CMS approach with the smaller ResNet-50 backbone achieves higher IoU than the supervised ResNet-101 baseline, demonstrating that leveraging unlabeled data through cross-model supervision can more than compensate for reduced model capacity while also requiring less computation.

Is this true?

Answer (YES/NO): YES